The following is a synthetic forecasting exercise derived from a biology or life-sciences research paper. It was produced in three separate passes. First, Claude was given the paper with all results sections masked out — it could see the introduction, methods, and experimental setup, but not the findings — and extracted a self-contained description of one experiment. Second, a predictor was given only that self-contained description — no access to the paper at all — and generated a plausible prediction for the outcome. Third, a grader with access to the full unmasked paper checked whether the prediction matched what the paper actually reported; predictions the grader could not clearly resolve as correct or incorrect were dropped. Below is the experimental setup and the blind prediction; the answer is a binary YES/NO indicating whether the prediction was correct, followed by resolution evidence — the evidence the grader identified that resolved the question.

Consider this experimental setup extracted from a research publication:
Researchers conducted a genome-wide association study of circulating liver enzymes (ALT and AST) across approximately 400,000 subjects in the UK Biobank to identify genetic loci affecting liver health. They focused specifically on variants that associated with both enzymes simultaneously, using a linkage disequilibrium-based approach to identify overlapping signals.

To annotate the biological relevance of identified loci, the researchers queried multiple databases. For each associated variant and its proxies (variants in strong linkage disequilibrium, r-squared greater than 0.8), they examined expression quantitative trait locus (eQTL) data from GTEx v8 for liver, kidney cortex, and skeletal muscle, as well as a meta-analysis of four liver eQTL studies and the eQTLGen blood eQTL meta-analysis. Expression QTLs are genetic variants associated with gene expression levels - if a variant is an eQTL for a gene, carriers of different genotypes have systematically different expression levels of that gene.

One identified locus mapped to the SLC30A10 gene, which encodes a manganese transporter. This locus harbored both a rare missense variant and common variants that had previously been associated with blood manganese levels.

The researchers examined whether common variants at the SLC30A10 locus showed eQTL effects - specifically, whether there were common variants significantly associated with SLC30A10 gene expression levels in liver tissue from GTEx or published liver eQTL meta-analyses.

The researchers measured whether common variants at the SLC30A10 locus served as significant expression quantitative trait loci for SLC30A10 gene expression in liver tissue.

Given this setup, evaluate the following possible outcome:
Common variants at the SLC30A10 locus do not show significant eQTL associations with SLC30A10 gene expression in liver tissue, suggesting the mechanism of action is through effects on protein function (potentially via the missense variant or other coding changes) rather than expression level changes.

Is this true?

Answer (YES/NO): YES